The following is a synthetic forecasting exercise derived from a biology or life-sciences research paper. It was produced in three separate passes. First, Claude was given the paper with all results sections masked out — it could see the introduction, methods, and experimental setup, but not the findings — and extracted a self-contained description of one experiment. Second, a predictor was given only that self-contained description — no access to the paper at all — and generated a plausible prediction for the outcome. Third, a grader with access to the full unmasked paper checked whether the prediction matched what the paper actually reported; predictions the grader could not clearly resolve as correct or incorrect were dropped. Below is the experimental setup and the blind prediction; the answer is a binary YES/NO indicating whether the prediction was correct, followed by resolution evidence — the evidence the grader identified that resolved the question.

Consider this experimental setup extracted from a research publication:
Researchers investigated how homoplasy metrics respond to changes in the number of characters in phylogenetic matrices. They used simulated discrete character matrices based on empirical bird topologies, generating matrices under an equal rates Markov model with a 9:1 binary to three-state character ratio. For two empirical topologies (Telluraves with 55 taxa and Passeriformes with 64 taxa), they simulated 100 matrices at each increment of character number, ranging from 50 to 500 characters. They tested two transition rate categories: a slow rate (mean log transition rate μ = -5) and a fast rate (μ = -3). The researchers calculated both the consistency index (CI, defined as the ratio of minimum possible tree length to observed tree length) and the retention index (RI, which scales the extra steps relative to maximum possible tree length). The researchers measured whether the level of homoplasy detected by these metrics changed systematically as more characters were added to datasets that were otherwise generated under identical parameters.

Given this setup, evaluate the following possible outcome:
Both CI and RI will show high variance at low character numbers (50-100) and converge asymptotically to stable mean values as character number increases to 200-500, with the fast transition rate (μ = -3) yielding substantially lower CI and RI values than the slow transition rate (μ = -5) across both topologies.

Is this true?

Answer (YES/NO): NO